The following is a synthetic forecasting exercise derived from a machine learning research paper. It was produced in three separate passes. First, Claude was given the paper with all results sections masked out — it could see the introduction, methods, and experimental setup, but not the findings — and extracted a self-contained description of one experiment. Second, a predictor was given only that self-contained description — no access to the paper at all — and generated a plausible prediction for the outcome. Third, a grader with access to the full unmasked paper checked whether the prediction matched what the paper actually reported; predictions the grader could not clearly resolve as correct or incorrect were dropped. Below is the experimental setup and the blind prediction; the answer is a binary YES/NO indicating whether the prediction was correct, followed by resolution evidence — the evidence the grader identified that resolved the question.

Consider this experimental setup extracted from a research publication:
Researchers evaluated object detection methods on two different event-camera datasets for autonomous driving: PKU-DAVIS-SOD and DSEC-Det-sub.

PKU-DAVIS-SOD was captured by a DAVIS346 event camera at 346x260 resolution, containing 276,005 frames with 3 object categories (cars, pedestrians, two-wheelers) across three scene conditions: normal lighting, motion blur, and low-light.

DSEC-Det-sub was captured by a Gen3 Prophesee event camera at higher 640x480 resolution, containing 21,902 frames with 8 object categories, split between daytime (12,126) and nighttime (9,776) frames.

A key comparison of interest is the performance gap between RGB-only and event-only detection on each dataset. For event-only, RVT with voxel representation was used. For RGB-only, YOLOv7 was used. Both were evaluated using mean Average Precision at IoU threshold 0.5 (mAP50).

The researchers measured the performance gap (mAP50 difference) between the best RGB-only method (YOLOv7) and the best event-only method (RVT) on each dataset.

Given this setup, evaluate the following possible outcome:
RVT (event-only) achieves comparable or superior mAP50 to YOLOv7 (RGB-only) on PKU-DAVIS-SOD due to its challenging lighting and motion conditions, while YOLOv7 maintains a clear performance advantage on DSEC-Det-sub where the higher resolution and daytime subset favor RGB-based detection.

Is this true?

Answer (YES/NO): NO